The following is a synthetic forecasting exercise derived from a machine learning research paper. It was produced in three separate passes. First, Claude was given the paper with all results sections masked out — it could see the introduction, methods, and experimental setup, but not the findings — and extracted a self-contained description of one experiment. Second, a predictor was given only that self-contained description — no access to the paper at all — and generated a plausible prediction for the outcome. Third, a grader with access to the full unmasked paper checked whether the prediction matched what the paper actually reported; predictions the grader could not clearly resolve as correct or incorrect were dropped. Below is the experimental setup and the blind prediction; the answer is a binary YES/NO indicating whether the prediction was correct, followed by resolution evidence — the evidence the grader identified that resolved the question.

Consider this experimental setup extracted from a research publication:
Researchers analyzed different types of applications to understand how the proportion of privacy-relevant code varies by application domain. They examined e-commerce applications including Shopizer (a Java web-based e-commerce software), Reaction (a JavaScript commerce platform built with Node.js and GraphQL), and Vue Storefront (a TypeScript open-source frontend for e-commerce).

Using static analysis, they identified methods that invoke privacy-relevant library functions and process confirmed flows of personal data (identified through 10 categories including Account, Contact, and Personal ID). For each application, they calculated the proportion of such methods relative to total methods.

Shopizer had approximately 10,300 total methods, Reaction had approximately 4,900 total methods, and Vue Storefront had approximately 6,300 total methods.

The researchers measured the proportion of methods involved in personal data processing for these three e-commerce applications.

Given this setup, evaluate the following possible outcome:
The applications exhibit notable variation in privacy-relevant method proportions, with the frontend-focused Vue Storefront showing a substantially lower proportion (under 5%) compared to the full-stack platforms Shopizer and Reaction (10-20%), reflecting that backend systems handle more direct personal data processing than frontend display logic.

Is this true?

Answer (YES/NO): NO